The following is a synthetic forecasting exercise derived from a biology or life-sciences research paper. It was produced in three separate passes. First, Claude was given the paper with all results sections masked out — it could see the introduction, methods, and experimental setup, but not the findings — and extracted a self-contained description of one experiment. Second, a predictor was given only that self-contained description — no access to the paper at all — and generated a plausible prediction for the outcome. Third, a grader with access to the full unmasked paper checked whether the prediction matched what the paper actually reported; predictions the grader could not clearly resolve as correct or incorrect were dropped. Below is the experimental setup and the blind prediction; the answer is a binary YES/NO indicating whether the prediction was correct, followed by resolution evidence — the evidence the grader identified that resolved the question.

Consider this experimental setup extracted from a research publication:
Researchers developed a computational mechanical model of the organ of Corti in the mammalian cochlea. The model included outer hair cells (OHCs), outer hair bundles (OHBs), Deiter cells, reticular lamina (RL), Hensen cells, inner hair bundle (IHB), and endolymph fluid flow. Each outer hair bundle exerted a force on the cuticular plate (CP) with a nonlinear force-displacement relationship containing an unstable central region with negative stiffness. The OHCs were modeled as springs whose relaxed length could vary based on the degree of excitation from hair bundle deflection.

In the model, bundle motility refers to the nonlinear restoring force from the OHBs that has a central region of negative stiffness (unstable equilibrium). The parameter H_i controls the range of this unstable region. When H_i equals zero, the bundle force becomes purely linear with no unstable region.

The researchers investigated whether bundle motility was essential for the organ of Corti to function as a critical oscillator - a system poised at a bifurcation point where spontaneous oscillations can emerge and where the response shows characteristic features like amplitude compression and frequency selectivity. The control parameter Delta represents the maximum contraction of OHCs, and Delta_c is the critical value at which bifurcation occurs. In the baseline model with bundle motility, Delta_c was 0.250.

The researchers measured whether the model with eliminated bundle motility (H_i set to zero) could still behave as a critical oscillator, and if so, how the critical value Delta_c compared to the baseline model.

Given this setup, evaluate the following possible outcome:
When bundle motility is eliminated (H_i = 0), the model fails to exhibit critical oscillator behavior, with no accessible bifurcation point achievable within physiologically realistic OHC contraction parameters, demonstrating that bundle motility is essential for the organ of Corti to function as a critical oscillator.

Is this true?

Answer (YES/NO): NO